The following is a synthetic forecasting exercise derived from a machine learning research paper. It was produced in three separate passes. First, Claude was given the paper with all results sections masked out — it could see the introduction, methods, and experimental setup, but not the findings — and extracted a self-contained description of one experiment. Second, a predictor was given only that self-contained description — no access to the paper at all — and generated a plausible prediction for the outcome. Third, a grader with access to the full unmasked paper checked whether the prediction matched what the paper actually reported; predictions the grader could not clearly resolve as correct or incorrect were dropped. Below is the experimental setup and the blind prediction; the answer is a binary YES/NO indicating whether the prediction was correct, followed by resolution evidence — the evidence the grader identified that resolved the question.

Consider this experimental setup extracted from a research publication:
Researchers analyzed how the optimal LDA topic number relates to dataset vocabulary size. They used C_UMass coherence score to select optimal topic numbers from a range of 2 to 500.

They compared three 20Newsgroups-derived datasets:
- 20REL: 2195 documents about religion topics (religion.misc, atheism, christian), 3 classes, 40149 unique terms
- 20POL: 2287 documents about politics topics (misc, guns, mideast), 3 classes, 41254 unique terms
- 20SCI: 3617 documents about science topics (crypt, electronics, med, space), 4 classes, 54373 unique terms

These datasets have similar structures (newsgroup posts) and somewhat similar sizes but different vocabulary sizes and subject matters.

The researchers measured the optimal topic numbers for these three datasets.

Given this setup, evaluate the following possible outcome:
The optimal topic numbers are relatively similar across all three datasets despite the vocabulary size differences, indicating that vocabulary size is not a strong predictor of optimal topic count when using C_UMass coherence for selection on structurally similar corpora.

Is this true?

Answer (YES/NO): NO